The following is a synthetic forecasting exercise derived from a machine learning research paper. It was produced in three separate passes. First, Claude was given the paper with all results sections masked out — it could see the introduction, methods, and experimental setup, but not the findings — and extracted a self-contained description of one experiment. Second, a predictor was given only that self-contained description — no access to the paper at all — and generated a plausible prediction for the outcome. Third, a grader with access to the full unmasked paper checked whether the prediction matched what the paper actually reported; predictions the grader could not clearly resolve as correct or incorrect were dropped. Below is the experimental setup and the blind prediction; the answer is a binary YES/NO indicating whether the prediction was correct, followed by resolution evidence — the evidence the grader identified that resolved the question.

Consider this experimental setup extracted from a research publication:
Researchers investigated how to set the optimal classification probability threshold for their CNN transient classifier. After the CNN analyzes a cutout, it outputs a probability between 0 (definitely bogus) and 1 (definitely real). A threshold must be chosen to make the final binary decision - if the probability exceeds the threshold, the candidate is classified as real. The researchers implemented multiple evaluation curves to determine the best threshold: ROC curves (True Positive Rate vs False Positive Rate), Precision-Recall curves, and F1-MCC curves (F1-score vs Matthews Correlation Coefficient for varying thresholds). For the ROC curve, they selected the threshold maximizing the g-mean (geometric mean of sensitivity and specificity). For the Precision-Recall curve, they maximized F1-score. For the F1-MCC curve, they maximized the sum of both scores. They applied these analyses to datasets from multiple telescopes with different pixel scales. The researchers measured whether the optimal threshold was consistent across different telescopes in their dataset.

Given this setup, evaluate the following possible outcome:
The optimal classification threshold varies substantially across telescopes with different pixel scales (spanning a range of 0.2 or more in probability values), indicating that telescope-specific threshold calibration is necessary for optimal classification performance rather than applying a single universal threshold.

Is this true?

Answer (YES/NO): YES